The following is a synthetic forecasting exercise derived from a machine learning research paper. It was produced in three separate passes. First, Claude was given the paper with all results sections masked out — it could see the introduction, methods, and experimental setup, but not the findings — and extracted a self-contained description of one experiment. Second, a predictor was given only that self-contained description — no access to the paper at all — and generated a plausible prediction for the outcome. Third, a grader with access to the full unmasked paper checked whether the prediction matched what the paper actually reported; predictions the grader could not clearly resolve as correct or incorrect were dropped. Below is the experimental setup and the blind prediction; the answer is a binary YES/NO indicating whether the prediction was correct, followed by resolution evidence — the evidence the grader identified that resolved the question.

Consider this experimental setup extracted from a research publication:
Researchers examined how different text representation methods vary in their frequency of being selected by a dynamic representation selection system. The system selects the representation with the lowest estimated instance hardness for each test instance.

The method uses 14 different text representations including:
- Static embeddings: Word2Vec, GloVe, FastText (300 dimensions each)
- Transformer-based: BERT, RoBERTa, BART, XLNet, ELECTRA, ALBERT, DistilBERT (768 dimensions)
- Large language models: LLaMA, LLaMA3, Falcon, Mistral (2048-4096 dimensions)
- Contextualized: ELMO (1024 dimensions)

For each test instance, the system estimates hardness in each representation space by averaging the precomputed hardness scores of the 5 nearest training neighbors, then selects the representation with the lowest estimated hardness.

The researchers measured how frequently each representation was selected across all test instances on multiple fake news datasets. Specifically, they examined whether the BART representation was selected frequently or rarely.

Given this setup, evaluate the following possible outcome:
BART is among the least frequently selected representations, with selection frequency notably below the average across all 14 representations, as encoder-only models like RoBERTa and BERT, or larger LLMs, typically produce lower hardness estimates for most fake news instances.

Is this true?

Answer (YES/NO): YES